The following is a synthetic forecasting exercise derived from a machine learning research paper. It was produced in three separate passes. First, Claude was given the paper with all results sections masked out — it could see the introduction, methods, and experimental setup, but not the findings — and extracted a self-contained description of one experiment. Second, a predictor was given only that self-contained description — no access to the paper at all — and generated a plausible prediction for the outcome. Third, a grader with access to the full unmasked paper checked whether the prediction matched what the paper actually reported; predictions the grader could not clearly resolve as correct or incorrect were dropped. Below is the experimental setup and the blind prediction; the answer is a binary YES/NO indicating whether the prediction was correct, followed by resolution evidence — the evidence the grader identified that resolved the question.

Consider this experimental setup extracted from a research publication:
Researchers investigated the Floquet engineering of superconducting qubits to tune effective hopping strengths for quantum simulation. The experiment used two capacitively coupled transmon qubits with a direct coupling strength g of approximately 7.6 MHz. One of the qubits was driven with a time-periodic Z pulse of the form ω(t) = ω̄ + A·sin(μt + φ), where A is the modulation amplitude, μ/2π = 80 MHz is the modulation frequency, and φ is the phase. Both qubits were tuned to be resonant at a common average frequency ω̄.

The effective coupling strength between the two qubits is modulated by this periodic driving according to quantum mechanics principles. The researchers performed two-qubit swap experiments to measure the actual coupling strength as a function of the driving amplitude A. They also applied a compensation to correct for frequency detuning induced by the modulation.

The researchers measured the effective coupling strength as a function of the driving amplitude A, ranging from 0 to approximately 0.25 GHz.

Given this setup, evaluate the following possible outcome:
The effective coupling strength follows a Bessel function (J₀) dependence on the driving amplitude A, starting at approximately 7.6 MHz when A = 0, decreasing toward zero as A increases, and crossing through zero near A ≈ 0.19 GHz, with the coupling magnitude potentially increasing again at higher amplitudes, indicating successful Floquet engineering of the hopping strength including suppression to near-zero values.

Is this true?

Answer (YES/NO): YES